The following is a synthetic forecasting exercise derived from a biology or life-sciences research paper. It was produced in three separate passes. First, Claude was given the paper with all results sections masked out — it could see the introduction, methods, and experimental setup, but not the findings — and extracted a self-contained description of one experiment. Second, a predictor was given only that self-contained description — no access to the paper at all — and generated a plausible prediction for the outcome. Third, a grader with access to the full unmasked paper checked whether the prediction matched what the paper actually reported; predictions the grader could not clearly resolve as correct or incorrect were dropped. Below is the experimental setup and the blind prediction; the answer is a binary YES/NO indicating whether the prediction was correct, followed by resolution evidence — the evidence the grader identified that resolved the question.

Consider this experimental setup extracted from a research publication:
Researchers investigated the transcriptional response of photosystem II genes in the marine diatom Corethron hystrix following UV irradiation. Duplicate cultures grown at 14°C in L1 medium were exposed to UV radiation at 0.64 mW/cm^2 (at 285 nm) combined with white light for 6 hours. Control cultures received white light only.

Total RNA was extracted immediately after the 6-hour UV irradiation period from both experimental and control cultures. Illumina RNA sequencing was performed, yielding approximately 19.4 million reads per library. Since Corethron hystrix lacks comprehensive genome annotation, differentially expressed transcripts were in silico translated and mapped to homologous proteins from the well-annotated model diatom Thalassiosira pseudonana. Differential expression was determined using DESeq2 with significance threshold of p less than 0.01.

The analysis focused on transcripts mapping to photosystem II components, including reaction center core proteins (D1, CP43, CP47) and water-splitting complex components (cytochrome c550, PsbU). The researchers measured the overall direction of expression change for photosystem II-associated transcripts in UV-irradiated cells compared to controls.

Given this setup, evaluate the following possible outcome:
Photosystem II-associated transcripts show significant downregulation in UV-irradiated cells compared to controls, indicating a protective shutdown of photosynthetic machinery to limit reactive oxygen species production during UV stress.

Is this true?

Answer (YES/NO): YES